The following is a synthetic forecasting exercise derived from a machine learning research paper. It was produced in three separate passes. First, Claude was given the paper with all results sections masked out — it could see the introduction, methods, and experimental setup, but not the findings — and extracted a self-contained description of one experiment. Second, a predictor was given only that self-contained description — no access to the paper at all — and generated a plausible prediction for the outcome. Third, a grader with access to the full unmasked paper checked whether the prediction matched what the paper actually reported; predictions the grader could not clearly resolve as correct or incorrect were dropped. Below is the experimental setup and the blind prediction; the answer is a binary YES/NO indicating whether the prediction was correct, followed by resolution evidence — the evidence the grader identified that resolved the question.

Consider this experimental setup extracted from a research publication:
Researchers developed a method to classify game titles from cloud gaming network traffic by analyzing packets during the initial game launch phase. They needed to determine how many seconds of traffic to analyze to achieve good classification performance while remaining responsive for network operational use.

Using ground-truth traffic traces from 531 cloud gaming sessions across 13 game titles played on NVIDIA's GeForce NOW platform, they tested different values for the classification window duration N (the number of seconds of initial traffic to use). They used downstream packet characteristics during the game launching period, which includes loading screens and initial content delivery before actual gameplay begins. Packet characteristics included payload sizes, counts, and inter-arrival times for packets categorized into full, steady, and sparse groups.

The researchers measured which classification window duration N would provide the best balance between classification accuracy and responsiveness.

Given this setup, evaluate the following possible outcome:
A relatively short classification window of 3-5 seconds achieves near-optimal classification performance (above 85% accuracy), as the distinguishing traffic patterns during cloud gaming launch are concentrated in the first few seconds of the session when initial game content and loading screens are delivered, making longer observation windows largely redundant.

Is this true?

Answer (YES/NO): YES